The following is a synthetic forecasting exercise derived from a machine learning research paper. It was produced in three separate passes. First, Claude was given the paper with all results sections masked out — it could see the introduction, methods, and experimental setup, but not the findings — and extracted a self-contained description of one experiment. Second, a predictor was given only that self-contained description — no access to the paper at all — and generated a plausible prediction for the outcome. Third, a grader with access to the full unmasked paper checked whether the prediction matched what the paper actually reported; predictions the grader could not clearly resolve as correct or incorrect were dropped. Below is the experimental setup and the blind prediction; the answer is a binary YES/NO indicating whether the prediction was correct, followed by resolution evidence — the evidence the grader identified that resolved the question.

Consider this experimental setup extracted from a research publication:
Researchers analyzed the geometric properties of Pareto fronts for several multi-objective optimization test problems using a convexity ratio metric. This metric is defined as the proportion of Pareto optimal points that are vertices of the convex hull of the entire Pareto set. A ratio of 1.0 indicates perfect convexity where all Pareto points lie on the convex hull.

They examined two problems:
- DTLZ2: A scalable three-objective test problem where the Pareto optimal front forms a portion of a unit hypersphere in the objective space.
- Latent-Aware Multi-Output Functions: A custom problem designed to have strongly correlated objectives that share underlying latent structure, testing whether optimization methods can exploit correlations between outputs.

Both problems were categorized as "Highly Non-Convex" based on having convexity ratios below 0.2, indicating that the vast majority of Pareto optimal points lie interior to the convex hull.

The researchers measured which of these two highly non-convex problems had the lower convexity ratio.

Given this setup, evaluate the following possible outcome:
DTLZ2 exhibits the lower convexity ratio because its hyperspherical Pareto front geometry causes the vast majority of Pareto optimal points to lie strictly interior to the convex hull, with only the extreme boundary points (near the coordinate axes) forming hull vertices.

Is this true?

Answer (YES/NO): NO